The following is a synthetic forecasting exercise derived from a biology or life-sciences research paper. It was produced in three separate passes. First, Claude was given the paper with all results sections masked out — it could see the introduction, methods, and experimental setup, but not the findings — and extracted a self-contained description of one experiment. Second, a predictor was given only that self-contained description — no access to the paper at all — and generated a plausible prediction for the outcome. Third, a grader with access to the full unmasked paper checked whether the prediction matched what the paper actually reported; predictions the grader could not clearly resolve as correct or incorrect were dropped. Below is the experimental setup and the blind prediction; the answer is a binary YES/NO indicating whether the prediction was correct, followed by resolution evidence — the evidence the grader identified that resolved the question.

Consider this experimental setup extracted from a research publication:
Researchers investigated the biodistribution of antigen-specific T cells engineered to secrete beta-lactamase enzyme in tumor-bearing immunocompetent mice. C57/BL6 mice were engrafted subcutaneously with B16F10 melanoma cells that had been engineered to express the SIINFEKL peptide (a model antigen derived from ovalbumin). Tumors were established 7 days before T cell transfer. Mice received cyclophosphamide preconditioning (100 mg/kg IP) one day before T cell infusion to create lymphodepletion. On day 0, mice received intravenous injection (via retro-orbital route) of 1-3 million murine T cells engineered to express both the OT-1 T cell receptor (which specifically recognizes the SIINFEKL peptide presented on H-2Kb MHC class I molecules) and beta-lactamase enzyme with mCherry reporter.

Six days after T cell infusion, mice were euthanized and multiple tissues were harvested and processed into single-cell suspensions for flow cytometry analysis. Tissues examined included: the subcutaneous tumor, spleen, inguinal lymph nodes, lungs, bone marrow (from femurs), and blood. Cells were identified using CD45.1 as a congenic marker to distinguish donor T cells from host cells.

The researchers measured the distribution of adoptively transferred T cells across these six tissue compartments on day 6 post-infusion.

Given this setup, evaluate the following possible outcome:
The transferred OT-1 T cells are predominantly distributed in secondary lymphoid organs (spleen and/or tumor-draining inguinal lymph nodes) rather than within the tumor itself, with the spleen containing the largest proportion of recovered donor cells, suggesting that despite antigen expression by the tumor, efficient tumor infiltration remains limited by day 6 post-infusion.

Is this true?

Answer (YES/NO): NO